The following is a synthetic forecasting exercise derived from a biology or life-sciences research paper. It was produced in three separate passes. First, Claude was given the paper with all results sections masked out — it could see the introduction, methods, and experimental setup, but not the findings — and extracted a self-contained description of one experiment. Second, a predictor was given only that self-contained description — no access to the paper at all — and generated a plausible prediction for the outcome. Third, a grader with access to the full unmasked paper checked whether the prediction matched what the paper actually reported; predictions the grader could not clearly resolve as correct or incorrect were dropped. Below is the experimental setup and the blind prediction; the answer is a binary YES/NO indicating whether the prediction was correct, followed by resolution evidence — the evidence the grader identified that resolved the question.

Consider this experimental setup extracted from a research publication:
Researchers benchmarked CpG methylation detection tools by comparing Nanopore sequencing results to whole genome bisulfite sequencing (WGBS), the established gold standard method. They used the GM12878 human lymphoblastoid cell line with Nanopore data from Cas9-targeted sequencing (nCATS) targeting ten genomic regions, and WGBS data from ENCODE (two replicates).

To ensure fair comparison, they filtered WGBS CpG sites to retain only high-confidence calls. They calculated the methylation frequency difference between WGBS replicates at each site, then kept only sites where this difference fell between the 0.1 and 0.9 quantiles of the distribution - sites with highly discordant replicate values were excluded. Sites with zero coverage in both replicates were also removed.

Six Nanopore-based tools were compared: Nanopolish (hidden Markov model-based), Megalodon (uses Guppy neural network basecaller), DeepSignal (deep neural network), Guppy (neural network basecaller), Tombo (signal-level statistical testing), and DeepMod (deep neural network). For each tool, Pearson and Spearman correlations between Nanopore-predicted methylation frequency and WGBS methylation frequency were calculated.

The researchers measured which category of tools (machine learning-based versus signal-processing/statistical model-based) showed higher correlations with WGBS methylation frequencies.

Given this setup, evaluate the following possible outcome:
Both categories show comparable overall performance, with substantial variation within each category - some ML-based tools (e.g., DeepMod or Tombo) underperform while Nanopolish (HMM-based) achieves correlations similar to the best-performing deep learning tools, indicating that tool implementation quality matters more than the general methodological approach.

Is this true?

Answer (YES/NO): NO